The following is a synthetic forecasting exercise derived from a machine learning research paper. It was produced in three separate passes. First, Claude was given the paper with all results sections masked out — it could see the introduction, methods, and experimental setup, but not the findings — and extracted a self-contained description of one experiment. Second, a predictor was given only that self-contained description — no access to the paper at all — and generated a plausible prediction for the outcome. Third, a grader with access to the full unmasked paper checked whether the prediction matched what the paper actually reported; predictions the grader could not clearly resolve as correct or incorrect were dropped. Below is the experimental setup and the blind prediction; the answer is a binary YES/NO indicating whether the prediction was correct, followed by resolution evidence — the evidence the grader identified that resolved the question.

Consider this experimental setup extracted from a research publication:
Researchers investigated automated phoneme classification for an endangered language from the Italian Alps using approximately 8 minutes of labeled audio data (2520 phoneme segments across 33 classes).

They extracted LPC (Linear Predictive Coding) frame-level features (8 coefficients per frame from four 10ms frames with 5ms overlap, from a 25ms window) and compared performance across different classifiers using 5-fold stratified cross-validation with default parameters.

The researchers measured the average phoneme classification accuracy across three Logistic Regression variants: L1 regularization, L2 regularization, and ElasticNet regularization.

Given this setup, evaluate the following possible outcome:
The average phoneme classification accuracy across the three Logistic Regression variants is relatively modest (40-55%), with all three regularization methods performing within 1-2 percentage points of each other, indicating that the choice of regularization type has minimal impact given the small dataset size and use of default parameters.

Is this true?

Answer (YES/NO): NO